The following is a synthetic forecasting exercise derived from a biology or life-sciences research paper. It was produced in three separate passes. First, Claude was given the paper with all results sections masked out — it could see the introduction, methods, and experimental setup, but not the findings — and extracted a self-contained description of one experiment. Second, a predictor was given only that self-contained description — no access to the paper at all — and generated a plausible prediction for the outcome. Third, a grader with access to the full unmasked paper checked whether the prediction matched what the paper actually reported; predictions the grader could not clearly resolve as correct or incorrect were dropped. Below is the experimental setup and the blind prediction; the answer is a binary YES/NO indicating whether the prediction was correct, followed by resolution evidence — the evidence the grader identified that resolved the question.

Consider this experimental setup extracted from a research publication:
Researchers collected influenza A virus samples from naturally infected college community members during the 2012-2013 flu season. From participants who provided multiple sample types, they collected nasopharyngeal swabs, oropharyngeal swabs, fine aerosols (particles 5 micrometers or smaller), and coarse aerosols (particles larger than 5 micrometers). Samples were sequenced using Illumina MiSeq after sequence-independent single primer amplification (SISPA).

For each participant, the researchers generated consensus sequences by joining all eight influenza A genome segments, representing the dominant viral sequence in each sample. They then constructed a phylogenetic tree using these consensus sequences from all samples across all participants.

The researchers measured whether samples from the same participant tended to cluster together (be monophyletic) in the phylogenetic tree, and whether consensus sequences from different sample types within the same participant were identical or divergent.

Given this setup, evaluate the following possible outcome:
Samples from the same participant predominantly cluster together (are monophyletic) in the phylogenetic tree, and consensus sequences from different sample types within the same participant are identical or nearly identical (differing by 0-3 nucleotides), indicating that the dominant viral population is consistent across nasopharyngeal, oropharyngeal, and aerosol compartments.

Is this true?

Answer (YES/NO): YES